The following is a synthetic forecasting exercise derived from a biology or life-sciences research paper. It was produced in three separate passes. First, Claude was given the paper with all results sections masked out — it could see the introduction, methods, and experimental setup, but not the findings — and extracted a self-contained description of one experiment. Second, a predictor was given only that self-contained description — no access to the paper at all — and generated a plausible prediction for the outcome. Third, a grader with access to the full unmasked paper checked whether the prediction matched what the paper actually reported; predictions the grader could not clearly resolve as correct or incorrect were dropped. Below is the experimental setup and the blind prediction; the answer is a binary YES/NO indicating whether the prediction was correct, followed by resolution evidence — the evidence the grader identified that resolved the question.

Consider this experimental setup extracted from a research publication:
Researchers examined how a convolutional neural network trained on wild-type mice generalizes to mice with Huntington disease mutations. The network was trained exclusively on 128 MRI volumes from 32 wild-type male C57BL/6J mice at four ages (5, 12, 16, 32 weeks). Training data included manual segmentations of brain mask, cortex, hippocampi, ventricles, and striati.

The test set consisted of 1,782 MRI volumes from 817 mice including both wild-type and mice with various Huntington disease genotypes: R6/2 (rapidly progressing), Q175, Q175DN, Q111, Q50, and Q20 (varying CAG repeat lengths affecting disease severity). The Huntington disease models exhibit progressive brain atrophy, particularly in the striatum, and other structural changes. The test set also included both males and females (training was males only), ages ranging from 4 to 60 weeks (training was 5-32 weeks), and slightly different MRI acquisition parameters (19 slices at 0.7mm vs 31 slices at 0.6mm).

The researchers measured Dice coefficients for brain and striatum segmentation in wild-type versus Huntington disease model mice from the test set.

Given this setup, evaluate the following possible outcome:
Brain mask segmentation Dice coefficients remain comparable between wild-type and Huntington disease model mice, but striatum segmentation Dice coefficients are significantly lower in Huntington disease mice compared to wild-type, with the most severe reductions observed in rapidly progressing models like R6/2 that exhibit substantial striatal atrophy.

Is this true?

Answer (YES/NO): NO